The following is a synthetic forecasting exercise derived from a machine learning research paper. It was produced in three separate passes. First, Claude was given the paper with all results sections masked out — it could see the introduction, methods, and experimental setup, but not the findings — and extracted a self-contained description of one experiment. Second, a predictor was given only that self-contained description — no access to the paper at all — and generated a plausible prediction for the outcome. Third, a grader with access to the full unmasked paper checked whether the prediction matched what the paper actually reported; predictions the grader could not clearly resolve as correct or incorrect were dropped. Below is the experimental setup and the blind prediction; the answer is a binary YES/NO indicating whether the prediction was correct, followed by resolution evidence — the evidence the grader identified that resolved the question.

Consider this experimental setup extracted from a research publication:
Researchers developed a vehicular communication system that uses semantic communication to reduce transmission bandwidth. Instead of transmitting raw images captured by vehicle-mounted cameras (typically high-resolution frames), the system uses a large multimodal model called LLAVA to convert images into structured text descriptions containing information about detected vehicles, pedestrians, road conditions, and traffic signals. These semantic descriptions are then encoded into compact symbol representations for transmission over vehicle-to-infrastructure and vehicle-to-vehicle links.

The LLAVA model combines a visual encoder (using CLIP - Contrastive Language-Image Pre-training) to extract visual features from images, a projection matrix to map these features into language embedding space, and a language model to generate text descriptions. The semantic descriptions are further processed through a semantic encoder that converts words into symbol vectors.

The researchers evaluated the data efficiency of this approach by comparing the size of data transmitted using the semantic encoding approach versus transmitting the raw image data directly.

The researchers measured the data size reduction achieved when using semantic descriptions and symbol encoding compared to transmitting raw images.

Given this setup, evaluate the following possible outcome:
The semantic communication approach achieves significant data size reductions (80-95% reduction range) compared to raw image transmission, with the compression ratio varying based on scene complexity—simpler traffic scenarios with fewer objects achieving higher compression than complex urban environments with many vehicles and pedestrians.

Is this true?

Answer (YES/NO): NO